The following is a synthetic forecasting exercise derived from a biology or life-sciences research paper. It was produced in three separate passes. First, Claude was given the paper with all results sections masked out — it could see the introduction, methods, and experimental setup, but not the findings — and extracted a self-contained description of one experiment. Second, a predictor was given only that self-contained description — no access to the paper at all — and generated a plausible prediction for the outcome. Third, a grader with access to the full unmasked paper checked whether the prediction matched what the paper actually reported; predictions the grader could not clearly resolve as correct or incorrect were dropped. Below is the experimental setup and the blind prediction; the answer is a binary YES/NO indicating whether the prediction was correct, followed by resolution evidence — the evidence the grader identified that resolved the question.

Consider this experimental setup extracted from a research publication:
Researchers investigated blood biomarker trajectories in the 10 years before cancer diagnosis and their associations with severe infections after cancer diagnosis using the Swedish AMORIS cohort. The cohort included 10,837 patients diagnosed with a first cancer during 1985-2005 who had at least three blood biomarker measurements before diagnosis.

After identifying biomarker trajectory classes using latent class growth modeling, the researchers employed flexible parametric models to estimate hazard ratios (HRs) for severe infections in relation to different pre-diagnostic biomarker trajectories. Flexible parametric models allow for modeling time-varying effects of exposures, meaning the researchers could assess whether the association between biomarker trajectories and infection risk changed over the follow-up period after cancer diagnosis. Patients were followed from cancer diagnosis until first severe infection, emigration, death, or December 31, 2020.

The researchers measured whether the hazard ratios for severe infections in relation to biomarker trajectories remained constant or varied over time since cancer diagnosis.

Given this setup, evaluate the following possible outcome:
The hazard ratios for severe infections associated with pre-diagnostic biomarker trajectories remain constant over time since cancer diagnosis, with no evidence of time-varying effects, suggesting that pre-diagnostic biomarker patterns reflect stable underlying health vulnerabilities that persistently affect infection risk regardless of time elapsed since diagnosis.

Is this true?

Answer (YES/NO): YES